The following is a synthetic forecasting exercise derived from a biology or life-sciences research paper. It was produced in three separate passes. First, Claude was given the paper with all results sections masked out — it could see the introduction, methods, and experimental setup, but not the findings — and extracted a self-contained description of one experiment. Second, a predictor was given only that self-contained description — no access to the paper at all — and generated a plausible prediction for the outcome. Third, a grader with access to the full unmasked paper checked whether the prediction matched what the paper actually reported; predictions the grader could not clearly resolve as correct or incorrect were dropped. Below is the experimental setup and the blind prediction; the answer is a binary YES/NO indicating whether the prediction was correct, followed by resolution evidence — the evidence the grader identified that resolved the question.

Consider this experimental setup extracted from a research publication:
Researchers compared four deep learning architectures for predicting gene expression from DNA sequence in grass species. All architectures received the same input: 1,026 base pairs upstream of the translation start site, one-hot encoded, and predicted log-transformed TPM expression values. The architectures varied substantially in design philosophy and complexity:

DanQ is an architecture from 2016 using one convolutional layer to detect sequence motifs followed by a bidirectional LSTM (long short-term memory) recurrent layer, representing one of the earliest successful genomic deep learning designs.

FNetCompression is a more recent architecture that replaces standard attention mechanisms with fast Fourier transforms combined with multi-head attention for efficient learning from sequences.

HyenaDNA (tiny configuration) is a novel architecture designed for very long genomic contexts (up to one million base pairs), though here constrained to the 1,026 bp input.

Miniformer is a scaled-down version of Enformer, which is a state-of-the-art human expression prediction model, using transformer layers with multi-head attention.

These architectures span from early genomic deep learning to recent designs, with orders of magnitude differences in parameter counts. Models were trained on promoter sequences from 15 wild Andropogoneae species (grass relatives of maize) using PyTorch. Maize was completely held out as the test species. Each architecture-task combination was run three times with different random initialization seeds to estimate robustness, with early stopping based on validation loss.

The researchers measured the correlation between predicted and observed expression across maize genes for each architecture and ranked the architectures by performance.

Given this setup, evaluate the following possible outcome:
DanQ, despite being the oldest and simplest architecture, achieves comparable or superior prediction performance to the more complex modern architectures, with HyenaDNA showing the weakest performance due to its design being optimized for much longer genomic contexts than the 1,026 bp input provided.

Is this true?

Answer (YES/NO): NO